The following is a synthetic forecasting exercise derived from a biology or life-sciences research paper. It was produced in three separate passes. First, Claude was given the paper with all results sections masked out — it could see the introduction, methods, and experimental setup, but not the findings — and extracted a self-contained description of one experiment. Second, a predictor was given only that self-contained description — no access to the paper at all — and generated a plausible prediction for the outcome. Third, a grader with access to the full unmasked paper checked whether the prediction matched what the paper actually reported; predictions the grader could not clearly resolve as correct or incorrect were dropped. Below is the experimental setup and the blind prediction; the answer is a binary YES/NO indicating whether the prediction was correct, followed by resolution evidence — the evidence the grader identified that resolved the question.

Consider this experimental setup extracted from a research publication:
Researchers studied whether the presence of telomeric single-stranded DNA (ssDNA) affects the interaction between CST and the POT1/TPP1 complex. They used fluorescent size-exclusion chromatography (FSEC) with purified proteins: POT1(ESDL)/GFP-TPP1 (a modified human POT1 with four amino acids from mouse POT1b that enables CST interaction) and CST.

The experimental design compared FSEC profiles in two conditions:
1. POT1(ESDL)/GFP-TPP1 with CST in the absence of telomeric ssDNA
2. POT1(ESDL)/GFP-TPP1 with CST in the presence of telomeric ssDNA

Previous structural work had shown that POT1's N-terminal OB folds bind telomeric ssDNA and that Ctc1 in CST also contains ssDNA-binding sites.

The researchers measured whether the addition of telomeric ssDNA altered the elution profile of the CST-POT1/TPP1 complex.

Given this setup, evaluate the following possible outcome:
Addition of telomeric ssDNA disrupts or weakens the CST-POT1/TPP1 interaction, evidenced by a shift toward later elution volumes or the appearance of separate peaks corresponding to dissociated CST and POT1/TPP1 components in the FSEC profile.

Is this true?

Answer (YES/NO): NO